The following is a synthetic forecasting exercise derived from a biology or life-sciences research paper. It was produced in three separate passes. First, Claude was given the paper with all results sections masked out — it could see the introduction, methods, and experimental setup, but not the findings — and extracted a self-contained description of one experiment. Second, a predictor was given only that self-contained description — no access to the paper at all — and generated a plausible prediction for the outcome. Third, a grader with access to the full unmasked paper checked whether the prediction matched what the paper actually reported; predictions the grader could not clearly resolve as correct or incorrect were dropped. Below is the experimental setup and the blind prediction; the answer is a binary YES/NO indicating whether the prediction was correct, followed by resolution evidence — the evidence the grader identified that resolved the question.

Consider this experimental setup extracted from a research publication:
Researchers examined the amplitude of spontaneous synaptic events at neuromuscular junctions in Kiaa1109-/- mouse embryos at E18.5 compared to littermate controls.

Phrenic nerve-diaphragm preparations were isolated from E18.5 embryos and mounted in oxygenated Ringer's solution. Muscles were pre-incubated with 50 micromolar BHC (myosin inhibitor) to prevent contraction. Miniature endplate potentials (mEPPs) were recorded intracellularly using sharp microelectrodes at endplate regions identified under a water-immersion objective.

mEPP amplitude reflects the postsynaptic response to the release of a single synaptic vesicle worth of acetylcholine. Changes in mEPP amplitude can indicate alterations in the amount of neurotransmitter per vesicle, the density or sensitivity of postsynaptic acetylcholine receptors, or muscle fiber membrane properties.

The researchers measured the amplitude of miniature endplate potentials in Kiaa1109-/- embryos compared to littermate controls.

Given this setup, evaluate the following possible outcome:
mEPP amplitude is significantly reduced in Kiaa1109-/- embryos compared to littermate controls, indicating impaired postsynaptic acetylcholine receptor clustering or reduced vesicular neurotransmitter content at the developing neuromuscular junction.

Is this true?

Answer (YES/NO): NO